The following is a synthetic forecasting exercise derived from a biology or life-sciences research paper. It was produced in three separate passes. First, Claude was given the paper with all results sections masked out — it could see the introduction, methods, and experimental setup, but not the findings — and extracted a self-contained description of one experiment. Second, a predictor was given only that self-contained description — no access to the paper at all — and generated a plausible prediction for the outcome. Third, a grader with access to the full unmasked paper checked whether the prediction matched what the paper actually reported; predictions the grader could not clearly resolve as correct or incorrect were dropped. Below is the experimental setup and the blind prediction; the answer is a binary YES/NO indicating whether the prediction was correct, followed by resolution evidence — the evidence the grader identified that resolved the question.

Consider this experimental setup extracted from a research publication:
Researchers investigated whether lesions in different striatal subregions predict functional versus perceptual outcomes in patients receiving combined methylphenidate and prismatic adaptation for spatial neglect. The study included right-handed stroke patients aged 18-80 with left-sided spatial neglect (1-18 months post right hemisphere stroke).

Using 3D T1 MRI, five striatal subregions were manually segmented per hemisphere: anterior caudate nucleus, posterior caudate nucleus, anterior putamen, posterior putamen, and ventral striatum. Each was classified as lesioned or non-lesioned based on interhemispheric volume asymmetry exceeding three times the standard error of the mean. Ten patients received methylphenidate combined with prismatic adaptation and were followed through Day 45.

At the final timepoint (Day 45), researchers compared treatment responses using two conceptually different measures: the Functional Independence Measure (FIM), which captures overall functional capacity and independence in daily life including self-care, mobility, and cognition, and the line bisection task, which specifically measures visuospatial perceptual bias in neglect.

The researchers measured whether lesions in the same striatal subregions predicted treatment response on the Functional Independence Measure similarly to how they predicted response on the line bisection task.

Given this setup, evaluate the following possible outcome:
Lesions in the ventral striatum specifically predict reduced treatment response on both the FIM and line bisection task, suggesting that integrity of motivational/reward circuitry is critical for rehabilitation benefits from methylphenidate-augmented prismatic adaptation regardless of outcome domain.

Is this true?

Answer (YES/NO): NO